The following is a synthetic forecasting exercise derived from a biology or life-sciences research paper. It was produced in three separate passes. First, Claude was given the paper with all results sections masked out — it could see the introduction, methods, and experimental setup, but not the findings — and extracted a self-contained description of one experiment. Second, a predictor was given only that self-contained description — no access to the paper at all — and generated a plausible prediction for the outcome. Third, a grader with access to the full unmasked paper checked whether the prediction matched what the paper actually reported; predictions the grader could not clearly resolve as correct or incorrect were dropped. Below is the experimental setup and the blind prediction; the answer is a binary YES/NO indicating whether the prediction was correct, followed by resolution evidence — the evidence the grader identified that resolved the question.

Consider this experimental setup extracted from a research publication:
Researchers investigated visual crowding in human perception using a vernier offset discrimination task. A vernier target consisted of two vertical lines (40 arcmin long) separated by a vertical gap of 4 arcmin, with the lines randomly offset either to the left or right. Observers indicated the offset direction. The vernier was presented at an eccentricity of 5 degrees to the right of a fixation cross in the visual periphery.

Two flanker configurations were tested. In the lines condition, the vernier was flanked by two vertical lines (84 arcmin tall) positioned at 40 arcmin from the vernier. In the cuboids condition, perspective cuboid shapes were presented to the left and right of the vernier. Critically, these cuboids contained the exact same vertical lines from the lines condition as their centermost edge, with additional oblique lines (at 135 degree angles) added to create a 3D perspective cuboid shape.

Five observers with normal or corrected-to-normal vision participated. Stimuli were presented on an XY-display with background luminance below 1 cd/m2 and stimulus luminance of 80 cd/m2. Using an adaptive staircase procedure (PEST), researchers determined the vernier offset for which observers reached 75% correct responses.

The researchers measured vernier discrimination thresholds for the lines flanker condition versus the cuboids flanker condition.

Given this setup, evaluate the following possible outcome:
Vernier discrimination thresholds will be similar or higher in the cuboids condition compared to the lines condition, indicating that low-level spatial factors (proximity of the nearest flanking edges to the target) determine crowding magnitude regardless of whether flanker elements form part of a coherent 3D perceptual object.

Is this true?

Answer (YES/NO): NO